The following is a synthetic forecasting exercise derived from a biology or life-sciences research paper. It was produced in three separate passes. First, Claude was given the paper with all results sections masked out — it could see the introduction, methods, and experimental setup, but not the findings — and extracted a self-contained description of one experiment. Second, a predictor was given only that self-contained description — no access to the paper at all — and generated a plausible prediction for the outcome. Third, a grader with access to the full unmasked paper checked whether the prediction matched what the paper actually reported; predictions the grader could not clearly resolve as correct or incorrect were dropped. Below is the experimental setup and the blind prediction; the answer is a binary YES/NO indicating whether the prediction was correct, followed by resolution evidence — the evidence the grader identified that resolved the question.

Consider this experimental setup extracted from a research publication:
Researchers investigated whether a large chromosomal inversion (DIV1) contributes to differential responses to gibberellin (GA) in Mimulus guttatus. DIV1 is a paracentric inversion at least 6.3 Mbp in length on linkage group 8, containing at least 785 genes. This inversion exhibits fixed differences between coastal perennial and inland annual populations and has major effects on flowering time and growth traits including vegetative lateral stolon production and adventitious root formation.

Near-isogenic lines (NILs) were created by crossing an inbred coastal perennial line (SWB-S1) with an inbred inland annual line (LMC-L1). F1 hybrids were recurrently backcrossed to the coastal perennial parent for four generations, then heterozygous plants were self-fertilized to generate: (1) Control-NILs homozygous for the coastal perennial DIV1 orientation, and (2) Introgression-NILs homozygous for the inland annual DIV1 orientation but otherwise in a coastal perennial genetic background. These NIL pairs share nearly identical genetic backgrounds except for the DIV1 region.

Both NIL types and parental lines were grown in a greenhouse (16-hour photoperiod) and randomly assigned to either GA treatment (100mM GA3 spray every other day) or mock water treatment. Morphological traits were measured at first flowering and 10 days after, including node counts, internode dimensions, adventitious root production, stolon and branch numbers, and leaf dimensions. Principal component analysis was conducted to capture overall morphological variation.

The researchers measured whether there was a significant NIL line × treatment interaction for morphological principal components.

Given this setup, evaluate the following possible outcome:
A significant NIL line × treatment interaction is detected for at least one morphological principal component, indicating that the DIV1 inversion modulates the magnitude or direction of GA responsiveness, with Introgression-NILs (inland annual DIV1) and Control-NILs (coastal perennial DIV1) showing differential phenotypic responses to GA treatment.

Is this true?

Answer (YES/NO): YES